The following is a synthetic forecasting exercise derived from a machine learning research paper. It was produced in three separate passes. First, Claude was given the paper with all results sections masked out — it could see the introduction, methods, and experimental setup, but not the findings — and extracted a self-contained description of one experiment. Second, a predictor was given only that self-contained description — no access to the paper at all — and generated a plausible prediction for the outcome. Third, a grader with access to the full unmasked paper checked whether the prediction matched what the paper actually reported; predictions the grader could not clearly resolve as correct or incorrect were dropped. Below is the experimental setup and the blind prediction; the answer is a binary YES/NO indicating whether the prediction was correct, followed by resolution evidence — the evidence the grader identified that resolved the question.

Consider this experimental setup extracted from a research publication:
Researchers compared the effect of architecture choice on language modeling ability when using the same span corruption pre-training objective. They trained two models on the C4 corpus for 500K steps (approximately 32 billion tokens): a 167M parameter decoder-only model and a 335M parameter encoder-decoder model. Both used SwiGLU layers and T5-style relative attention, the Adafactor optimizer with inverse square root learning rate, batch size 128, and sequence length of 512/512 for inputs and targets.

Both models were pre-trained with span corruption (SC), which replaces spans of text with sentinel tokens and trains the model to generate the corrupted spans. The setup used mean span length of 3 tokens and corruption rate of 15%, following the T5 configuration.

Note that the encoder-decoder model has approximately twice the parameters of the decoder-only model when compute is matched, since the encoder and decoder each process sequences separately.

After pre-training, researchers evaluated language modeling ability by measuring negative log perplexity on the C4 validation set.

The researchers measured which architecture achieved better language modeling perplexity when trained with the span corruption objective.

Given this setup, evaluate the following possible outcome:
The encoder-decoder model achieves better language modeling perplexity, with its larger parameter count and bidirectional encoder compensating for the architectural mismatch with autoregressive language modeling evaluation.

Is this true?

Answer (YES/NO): NO